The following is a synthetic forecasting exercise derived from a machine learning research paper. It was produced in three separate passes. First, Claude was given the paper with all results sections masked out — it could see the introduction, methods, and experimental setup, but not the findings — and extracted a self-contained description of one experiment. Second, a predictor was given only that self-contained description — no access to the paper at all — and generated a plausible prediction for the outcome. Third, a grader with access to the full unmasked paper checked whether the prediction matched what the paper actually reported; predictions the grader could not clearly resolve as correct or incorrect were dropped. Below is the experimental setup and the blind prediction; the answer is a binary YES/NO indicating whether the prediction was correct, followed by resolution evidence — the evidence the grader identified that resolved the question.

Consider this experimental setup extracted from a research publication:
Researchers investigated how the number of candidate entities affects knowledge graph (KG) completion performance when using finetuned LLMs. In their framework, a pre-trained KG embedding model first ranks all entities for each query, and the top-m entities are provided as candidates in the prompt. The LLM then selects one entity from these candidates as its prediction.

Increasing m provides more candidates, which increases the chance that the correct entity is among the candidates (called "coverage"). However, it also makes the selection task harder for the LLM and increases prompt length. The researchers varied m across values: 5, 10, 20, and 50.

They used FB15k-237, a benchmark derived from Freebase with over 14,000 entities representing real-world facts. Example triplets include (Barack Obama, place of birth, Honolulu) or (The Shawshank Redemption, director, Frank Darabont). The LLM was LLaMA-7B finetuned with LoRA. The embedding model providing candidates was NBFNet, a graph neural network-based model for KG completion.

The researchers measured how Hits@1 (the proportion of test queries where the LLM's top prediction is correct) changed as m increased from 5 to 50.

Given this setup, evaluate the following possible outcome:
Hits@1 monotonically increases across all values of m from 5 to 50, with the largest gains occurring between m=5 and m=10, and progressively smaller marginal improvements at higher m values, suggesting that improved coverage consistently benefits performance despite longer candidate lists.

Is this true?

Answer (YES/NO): NO